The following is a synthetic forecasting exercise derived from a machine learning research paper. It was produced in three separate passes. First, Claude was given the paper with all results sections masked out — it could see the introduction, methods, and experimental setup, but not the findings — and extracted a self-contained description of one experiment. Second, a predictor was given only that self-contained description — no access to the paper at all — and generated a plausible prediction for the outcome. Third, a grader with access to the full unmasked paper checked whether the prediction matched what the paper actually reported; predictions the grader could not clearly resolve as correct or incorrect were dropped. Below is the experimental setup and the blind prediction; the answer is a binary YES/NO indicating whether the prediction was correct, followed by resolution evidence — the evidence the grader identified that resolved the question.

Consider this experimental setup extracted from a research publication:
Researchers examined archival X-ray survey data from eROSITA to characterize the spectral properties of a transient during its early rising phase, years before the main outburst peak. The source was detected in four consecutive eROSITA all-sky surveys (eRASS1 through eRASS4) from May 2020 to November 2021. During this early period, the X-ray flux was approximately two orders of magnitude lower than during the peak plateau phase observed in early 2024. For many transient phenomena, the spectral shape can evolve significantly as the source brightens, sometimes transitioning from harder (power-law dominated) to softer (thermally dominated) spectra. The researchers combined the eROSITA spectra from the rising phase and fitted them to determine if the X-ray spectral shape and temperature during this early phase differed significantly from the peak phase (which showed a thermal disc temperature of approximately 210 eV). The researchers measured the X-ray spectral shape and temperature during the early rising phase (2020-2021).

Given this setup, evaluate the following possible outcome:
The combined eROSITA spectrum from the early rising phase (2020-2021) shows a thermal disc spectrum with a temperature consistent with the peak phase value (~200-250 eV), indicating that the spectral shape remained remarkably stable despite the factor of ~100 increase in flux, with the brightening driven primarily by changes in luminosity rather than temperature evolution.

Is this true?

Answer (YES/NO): YES